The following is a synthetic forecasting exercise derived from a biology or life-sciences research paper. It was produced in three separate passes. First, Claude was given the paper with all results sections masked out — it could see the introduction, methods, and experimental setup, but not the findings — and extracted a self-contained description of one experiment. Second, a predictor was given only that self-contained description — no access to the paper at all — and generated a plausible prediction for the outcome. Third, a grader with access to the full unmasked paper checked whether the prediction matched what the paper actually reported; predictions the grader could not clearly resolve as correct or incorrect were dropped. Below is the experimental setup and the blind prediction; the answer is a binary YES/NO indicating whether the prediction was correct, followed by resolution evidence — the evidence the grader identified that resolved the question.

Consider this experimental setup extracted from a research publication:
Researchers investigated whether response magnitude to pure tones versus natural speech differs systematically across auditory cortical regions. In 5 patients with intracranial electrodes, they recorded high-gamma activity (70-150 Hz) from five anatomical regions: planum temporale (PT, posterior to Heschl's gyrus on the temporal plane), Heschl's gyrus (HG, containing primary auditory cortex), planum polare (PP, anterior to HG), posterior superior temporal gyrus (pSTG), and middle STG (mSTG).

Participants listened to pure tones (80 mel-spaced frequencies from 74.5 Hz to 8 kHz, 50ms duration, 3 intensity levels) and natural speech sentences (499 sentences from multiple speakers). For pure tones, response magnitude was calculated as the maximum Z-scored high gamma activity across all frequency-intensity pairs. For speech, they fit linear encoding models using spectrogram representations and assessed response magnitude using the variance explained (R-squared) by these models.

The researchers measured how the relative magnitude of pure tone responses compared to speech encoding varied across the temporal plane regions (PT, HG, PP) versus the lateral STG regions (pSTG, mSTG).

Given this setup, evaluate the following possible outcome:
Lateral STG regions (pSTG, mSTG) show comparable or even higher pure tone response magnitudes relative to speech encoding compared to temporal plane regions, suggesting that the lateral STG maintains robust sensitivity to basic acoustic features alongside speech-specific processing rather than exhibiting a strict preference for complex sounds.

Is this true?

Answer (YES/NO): NO